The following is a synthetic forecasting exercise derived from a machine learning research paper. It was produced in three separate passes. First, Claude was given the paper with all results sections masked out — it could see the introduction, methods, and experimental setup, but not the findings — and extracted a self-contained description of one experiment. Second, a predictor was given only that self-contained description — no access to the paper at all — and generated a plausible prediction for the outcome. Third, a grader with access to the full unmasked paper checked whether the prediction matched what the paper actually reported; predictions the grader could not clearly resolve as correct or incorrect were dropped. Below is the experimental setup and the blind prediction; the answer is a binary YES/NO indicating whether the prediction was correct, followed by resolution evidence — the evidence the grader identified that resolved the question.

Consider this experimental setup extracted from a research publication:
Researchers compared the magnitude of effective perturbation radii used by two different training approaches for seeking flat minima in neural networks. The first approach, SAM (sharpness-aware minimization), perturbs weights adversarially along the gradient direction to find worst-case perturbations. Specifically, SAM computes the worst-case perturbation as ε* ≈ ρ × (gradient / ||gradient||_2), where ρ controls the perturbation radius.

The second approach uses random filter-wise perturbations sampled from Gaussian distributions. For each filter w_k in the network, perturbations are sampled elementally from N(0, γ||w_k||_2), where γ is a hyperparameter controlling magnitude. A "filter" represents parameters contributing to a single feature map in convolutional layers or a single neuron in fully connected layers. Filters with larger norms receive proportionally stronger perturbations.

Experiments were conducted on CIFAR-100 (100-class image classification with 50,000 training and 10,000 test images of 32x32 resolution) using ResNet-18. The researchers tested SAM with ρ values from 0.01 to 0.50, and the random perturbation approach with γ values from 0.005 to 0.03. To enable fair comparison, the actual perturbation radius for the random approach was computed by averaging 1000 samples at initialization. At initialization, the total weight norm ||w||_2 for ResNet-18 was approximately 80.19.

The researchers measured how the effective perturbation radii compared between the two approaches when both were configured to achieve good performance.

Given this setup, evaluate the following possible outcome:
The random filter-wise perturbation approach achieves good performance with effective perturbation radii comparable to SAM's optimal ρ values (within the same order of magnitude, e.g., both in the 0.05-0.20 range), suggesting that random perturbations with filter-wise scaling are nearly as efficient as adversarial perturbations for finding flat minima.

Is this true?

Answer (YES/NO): NO